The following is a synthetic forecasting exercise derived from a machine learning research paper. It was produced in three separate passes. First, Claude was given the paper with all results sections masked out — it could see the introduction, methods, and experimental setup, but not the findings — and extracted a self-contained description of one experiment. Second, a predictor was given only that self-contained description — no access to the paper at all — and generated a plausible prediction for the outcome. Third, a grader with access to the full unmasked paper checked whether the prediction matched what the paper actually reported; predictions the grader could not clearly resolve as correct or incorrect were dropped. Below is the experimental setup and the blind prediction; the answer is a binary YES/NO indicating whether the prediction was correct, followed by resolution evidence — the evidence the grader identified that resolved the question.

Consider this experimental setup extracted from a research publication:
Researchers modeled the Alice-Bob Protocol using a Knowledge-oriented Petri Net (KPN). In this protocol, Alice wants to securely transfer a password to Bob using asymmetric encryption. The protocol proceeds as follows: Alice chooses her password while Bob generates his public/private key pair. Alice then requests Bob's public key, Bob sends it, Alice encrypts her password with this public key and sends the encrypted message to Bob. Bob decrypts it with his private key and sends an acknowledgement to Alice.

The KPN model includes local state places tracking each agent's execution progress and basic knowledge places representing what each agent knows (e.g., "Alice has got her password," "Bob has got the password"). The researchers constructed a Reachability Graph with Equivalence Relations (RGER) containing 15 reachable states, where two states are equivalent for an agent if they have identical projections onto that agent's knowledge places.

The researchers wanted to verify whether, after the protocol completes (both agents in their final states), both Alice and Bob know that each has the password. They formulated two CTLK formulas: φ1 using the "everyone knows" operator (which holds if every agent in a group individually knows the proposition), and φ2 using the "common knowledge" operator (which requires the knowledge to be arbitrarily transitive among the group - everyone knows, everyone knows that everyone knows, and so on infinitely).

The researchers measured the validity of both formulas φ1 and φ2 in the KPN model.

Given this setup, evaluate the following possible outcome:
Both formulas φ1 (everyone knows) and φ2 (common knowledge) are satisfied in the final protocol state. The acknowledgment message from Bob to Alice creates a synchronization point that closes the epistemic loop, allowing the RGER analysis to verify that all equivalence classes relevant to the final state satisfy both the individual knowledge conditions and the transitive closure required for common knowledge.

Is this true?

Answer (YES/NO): NO